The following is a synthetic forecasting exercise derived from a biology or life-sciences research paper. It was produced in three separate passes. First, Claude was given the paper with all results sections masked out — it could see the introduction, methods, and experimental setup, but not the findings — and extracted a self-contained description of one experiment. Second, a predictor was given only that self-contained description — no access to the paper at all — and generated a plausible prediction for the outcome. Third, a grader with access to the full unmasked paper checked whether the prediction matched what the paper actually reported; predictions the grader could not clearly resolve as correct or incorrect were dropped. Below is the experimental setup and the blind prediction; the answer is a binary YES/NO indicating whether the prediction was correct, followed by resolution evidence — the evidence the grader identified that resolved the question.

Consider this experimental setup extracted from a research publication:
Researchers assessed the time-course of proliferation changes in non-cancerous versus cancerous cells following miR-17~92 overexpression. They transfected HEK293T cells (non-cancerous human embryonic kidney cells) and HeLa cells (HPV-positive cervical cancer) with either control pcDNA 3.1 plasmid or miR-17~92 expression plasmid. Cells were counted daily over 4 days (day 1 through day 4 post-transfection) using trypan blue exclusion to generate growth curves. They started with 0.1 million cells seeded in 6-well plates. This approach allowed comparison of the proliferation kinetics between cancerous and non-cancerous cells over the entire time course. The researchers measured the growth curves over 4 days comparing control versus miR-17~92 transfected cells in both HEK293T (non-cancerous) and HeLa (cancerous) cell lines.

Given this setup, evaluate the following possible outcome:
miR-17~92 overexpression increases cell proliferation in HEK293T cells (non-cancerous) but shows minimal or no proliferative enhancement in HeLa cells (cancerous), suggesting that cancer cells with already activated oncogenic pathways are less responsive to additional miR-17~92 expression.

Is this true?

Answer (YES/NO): NO